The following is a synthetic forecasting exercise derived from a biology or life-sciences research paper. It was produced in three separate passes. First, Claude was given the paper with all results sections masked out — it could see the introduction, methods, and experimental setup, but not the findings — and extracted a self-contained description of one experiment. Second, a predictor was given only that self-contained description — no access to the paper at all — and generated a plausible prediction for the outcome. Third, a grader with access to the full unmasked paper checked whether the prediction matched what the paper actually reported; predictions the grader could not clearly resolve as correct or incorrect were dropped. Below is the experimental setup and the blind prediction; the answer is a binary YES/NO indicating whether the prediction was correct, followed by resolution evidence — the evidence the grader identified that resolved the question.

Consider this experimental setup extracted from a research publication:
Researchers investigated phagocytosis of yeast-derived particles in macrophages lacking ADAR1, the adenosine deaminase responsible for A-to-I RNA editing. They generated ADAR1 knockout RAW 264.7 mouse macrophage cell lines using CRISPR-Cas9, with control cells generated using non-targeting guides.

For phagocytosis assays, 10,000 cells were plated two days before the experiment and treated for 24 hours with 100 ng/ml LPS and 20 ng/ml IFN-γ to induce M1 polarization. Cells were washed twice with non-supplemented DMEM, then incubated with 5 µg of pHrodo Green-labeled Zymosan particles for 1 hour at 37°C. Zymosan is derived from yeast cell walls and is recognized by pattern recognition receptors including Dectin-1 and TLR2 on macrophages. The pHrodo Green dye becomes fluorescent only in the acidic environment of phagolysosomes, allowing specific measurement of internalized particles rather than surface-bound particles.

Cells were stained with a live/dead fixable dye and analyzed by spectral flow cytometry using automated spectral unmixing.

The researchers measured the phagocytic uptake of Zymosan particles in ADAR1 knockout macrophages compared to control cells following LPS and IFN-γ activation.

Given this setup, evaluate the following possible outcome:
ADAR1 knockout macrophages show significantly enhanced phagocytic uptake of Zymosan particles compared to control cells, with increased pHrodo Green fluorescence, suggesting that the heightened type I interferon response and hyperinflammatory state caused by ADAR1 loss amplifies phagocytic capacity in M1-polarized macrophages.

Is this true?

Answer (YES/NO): NO